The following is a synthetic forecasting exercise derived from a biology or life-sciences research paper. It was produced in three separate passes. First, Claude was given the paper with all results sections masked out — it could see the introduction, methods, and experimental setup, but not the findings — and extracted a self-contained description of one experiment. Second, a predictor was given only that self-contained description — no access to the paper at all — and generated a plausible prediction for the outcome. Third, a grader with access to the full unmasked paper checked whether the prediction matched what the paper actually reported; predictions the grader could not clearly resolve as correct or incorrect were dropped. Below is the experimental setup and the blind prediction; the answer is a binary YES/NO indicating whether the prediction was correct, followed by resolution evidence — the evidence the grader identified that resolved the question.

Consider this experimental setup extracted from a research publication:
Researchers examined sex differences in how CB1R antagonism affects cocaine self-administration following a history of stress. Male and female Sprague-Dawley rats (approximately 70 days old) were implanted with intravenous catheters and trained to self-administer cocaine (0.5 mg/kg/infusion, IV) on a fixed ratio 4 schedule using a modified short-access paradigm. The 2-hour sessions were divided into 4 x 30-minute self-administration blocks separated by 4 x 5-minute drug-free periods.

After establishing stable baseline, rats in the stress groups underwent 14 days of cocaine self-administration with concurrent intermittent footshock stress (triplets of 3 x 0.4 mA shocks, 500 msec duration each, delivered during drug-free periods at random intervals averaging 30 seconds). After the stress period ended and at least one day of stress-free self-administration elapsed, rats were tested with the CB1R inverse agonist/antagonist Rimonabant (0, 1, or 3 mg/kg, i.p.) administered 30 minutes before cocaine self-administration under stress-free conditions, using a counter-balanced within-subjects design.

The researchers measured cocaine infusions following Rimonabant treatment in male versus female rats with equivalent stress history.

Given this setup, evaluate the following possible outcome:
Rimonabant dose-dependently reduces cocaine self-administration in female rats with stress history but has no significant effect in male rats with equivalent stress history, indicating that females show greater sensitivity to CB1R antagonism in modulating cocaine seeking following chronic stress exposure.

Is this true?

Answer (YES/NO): NO